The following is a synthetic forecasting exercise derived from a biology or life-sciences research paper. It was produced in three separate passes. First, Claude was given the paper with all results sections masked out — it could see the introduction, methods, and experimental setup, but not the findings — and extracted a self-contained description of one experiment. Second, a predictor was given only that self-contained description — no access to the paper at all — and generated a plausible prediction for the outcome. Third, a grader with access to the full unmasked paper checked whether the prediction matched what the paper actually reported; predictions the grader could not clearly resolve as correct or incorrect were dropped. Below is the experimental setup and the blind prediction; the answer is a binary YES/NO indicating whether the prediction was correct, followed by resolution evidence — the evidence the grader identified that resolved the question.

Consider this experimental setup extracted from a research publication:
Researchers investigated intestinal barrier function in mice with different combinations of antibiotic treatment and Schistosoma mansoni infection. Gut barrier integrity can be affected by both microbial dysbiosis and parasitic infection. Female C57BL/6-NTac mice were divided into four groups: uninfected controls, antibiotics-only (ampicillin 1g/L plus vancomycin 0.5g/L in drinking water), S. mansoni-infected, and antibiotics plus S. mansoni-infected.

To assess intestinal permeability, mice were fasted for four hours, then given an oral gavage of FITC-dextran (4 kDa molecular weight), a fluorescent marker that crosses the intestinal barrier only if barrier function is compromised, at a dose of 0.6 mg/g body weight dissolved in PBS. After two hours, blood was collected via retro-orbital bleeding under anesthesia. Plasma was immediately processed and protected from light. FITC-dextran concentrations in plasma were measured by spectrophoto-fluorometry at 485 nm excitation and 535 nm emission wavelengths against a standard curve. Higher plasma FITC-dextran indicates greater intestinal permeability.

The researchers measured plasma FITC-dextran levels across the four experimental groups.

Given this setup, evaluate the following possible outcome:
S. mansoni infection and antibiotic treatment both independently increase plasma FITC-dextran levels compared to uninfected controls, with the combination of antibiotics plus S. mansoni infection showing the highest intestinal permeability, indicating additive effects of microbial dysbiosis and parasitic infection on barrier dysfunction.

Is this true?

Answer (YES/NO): NO